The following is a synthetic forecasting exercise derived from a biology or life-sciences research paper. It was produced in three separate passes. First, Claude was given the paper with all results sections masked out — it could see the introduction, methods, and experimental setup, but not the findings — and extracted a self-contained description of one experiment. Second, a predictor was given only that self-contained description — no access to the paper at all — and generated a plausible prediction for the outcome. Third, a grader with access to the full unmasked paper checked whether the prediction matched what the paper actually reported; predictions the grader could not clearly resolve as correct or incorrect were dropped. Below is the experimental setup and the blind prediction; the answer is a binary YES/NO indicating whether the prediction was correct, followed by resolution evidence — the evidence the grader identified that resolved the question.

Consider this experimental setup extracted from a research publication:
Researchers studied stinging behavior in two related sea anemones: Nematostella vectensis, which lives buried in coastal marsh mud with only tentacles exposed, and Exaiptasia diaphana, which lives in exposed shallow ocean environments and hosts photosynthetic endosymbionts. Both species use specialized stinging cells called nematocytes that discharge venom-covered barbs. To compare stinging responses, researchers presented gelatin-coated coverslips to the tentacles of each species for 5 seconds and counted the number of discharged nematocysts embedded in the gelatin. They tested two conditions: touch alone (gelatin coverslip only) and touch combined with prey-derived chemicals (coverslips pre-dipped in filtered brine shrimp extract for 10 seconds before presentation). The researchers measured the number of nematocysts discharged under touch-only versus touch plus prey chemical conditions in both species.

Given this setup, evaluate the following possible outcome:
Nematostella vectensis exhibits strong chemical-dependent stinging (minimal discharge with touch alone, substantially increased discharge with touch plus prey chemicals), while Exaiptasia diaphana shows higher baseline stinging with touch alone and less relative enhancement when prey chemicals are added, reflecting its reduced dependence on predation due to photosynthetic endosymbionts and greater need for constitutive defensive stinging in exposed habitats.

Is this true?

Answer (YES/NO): NO